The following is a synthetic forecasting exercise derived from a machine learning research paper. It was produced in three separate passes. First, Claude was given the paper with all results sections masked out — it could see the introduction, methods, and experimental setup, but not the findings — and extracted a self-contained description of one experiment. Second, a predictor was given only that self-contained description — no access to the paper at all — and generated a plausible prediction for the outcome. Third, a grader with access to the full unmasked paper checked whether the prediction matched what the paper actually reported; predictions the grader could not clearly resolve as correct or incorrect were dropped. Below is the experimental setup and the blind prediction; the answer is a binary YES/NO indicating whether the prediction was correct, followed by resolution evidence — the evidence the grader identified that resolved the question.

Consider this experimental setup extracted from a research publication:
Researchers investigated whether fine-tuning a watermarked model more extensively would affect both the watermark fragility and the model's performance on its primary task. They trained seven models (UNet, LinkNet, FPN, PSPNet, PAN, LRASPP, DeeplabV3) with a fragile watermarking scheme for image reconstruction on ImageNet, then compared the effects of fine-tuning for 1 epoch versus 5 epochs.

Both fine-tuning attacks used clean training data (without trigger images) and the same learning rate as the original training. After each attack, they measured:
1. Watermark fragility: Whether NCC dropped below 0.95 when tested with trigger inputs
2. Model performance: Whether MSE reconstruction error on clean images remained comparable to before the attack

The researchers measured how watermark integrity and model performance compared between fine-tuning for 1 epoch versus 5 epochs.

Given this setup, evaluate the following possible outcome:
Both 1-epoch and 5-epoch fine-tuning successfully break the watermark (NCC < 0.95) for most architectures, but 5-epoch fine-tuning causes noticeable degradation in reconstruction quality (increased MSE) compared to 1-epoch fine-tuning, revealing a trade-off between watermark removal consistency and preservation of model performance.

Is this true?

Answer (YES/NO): NO